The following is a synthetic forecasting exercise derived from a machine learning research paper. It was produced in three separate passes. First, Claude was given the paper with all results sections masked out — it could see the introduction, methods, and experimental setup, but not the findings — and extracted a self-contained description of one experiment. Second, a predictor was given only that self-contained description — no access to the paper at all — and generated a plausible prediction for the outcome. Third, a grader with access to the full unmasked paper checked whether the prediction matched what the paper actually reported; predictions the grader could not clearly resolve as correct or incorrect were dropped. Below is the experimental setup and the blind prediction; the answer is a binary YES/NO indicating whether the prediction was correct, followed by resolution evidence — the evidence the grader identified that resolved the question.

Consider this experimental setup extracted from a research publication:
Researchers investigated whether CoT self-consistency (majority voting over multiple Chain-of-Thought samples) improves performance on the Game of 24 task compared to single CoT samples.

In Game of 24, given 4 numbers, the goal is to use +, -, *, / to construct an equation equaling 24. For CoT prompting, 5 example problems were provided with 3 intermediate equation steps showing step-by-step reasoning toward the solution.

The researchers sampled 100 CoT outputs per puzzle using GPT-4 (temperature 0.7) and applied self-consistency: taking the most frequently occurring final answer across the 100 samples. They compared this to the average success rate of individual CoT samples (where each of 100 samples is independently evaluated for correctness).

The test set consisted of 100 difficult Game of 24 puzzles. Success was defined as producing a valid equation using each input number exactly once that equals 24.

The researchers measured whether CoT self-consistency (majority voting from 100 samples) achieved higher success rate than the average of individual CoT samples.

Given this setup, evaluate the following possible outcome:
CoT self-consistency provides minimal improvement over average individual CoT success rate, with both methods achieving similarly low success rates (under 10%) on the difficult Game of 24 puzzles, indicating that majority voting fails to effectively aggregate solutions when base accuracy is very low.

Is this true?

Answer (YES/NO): NO